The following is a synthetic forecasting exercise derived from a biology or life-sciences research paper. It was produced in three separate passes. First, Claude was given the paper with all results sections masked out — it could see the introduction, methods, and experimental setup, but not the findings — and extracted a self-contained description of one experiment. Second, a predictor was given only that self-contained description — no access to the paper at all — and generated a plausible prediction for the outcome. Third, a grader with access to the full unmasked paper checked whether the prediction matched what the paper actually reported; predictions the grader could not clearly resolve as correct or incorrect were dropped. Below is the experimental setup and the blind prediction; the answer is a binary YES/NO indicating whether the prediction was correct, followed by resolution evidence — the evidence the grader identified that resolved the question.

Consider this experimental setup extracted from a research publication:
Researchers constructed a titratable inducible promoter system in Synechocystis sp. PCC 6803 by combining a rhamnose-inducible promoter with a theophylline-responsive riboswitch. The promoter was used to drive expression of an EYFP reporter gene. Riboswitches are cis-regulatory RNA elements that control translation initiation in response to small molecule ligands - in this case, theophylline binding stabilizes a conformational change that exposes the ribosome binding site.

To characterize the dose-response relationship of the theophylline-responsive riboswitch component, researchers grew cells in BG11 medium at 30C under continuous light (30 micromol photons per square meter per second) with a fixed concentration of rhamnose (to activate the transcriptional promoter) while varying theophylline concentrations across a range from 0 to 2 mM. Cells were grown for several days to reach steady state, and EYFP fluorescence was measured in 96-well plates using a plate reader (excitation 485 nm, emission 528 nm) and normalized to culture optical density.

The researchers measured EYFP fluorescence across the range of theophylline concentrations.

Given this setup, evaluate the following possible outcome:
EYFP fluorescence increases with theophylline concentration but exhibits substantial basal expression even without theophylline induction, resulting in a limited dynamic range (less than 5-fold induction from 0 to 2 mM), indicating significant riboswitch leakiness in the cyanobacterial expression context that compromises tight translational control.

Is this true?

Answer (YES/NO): NO